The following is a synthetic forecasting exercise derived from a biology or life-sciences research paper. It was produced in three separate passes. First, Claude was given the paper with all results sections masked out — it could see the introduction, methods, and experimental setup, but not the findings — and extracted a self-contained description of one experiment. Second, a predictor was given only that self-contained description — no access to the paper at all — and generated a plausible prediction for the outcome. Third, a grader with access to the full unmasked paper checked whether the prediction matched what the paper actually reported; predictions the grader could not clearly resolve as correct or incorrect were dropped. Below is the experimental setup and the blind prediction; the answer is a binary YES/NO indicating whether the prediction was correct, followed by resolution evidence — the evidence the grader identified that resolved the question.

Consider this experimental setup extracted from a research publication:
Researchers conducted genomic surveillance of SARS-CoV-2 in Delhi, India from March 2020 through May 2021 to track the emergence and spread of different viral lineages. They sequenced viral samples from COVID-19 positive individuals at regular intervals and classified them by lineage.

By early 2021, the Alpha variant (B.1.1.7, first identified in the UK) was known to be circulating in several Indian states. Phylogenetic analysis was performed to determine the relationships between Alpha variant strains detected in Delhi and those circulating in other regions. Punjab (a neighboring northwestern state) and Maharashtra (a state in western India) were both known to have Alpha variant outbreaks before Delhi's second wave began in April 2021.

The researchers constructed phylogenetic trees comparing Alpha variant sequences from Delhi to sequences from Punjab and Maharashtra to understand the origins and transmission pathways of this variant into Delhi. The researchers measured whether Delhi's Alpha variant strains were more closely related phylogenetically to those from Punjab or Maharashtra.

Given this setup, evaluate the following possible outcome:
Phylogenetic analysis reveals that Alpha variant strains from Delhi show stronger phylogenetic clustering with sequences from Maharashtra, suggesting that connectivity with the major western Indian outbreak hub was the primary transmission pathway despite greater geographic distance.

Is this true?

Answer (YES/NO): NO